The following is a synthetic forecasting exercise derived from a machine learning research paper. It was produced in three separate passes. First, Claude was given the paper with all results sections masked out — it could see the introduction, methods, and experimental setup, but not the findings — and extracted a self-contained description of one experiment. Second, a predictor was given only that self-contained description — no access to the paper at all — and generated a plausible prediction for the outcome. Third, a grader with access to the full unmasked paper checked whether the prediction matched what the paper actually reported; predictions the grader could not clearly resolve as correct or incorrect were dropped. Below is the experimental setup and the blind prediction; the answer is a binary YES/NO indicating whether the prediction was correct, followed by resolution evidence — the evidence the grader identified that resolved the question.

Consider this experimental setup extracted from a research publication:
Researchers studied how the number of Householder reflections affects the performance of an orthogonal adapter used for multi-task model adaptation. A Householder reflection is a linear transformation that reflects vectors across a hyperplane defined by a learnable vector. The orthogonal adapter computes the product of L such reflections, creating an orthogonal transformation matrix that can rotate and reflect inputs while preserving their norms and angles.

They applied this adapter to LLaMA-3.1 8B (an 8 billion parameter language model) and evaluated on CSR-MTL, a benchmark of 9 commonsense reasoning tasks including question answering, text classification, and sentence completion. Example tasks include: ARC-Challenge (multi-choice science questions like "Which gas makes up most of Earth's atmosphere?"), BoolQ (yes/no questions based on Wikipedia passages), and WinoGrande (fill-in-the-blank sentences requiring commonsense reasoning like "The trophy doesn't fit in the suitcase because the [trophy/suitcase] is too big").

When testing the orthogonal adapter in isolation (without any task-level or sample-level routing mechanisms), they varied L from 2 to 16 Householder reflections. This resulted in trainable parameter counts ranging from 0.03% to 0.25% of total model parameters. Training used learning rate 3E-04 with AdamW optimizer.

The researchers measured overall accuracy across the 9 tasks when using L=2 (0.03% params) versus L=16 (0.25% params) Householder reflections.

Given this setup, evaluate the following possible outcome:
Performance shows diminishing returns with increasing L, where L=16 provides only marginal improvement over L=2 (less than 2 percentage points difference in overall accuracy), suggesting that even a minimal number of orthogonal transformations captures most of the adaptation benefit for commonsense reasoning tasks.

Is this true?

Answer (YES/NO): NO